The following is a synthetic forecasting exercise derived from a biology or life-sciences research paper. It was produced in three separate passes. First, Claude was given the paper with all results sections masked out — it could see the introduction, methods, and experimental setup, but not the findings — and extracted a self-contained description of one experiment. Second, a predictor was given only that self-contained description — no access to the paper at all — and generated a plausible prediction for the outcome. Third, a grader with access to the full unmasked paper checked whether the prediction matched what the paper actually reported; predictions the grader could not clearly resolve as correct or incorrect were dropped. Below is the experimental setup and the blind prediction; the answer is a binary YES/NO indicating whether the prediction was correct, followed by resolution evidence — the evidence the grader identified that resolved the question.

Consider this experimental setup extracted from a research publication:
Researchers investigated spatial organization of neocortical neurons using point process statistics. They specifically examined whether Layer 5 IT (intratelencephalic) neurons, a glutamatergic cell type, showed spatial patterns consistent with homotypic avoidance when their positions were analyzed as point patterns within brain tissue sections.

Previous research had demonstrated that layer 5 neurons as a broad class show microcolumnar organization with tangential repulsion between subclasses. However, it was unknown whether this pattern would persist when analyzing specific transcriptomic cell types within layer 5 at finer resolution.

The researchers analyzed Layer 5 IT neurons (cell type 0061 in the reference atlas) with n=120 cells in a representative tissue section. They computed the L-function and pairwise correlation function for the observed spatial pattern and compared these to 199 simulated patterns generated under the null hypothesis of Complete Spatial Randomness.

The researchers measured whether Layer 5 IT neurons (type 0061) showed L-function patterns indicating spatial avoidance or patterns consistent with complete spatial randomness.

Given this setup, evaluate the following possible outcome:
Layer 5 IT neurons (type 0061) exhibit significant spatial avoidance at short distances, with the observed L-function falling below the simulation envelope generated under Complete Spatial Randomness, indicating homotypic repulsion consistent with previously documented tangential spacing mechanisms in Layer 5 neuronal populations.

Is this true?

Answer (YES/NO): YES